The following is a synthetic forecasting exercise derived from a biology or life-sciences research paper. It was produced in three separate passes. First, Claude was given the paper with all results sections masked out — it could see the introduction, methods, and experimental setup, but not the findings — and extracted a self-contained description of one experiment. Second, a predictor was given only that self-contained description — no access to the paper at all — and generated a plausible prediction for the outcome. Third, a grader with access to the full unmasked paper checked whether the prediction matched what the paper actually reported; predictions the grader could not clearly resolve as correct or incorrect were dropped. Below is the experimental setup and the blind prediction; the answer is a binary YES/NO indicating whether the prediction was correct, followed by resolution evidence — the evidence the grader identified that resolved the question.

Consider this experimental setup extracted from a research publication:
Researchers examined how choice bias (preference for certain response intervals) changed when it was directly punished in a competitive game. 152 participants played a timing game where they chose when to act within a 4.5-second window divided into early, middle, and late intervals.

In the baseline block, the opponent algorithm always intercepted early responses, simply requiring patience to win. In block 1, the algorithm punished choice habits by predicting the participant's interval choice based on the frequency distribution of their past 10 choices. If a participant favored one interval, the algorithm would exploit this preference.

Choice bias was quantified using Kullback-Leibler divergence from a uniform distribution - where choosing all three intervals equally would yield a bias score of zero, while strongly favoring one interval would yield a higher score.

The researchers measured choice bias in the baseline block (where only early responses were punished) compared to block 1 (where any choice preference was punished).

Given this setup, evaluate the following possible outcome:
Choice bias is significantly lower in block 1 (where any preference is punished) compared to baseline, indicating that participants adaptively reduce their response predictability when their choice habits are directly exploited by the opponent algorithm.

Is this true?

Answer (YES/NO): YES